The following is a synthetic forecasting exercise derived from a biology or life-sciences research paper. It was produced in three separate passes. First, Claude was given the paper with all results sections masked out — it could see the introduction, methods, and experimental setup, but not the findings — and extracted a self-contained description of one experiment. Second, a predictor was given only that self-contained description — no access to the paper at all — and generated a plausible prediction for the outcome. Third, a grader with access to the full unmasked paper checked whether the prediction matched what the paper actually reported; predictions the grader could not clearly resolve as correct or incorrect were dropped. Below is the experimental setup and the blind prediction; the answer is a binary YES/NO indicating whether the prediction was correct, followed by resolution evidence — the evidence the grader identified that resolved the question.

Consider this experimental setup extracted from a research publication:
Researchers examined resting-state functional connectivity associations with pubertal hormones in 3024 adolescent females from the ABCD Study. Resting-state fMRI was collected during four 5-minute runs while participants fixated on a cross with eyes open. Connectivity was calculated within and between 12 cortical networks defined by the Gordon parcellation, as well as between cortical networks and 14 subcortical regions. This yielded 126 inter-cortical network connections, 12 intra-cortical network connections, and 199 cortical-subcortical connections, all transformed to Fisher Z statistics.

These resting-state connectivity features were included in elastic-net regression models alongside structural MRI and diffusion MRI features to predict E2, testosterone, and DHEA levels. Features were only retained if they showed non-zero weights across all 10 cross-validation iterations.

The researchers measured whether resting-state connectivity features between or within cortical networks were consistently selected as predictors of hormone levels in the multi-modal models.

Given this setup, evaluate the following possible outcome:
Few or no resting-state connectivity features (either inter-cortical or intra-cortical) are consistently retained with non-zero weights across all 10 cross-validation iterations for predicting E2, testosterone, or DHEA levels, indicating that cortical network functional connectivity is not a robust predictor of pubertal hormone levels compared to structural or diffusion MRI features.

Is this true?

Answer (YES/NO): NO